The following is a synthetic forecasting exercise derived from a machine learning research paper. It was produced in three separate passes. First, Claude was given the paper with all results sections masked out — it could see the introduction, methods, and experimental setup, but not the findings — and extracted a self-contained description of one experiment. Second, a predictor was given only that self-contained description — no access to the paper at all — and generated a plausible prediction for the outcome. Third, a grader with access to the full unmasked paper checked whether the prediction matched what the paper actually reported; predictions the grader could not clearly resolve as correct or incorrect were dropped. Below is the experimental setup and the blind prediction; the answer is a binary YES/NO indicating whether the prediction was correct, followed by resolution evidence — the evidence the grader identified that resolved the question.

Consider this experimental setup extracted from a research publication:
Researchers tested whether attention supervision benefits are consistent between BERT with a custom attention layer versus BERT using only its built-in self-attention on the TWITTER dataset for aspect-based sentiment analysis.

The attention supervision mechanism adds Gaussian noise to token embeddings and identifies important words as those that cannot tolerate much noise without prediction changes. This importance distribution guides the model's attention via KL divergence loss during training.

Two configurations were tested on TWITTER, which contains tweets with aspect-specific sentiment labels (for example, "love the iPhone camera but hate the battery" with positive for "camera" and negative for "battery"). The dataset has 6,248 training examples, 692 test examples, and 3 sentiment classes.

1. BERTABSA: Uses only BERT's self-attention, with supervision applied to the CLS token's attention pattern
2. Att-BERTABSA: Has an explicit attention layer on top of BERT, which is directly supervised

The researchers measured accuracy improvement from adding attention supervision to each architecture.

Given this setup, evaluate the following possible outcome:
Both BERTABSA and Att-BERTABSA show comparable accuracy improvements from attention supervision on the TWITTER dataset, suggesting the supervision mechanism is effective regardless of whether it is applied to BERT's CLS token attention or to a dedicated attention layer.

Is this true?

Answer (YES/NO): NO